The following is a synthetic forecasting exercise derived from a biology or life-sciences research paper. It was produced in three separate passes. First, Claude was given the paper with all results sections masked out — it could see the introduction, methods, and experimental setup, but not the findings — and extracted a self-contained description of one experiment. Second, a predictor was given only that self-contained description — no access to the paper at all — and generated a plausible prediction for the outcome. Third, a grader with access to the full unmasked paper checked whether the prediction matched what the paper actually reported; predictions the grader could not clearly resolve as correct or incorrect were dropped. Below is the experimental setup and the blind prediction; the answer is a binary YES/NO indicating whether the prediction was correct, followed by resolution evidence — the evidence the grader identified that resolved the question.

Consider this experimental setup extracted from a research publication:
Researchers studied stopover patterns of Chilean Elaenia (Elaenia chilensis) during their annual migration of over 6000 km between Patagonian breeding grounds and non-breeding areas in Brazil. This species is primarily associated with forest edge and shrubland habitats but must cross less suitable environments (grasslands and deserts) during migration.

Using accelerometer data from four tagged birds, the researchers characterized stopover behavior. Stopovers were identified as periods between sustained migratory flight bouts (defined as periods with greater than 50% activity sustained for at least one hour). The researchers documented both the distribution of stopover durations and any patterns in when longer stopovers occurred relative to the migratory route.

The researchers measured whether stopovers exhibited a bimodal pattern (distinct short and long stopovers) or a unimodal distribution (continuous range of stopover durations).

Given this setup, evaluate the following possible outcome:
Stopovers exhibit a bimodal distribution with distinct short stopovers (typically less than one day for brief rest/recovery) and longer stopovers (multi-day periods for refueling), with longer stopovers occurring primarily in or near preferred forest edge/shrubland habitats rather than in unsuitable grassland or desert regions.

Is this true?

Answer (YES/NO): YES